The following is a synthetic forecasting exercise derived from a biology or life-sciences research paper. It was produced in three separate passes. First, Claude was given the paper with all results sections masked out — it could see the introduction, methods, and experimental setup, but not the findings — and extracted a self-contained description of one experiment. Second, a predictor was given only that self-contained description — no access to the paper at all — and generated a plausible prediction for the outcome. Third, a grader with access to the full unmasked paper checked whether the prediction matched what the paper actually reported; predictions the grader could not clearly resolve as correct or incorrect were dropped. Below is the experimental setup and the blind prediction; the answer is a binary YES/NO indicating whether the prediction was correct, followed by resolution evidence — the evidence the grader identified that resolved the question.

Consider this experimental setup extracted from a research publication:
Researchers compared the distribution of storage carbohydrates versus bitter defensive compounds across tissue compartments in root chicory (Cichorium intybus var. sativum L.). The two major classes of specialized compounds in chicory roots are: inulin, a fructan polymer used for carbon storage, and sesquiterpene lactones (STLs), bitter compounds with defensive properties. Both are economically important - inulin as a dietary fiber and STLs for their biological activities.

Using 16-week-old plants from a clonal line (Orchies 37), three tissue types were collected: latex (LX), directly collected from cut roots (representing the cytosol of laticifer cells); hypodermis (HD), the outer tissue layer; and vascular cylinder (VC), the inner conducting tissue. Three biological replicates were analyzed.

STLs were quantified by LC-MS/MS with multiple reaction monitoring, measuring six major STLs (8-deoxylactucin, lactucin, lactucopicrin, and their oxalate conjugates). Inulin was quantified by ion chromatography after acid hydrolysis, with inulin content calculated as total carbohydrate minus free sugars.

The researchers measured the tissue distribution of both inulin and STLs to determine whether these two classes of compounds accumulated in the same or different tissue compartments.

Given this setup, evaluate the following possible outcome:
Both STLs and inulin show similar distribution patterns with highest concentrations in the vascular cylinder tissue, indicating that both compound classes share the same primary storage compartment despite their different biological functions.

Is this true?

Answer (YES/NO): NO